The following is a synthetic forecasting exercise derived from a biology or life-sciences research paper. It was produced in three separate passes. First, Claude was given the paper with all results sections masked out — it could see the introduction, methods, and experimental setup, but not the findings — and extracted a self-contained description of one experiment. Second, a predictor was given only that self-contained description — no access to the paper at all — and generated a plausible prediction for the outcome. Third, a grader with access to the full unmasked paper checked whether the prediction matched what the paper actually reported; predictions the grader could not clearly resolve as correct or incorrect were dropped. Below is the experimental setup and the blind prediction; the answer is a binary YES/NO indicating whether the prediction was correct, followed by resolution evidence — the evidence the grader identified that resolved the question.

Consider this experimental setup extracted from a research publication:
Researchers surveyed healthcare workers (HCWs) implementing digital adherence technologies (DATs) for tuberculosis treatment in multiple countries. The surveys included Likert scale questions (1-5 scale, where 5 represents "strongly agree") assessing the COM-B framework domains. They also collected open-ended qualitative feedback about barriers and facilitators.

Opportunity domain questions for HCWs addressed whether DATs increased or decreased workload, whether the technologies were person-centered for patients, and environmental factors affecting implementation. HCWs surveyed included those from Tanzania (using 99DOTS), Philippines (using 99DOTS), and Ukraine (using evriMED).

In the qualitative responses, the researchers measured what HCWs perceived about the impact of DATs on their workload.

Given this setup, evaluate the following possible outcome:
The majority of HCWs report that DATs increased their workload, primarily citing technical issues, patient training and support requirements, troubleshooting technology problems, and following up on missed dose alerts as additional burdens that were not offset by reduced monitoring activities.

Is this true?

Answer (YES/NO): NO